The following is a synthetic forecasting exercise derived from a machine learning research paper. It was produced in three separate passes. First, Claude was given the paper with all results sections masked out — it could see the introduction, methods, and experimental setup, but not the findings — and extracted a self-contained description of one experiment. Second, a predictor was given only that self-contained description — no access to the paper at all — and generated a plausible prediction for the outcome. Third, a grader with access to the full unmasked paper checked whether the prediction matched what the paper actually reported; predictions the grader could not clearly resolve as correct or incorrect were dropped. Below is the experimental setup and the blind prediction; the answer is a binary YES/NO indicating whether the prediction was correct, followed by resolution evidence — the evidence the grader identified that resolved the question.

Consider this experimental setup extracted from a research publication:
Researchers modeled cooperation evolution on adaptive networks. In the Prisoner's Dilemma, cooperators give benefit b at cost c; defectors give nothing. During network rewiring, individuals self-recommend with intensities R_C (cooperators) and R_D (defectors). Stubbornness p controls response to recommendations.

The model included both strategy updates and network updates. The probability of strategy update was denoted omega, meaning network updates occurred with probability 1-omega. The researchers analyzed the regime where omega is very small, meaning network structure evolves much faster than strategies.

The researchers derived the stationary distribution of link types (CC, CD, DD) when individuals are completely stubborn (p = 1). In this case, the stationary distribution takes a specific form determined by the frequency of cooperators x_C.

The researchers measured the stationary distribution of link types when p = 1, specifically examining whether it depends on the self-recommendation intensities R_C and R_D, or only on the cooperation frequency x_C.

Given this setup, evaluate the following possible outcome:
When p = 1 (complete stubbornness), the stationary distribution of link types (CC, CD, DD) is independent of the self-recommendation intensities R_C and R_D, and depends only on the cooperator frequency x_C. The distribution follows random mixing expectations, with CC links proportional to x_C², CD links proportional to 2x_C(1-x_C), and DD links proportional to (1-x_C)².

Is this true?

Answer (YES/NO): YES